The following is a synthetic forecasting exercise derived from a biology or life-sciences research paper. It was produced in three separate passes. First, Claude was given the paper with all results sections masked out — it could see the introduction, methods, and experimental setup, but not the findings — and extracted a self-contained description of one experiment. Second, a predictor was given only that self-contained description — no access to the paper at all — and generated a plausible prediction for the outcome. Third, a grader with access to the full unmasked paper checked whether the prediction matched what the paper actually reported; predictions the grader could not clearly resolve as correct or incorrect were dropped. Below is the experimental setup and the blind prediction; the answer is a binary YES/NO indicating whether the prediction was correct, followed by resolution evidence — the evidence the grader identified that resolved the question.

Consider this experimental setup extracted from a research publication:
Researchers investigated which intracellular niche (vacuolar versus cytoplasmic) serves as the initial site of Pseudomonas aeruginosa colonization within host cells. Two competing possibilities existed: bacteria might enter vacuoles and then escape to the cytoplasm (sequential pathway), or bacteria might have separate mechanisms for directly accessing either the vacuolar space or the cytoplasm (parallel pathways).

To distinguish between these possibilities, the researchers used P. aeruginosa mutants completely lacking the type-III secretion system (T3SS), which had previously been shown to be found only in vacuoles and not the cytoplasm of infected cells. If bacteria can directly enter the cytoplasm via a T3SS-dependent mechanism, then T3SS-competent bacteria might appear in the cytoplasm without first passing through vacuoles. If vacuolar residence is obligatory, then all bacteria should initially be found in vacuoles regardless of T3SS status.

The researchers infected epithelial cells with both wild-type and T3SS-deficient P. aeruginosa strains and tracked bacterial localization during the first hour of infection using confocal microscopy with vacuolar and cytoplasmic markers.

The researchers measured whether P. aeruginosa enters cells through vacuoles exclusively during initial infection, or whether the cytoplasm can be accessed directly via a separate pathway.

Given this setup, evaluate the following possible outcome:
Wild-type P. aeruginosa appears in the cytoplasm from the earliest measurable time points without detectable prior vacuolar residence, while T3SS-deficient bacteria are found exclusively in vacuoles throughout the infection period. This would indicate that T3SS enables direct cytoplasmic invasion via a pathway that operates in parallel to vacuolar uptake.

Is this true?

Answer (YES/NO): NO